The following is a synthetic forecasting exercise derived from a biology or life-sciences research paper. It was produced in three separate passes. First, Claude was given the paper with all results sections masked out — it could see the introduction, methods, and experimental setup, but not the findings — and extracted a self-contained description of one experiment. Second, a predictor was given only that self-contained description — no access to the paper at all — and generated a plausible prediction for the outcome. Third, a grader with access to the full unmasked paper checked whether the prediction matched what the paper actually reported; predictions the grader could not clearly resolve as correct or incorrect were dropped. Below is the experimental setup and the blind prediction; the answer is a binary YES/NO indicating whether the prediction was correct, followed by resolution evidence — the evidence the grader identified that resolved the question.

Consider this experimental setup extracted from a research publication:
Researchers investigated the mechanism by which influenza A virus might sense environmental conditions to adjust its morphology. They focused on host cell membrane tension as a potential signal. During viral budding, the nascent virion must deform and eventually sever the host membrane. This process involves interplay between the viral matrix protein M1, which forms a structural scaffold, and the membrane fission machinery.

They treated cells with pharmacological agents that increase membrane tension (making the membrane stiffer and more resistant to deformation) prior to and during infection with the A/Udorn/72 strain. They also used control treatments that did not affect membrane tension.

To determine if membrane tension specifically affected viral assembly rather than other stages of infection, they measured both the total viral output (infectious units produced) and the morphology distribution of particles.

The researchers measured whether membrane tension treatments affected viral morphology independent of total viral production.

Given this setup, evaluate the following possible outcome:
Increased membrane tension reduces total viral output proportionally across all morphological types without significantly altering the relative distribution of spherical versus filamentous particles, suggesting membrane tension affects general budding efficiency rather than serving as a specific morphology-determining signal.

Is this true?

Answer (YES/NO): NO